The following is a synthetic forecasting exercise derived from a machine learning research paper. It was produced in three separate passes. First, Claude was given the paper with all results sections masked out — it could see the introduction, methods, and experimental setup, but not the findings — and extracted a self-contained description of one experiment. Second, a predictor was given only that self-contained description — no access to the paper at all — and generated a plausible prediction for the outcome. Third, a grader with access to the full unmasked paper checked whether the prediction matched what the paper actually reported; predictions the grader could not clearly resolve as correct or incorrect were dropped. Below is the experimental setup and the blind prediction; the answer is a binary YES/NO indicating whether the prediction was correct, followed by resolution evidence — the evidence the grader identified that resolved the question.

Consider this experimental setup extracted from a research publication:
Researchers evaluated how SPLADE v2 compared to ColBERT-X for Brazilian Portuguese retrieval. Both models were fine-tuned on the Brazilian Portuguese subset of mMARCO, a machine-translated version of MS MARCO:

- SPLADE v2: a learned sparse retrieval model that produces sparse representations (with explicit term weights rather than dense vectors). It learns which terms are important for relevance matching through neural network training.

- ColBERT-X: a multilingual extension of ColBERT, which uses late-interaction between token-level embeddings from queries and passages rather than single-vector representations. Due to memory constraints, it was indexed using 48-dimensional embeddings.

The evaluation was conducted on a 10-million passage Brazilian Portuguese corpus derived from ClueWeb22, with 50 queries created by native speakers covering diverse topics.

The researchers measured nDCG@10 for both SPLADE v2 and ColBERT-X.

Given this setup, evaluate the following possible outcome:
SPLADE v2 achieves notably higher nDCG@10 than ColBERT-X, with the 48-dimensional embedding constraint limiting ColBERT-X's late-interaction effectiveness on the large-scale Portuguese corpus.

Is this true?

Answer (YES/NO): NO